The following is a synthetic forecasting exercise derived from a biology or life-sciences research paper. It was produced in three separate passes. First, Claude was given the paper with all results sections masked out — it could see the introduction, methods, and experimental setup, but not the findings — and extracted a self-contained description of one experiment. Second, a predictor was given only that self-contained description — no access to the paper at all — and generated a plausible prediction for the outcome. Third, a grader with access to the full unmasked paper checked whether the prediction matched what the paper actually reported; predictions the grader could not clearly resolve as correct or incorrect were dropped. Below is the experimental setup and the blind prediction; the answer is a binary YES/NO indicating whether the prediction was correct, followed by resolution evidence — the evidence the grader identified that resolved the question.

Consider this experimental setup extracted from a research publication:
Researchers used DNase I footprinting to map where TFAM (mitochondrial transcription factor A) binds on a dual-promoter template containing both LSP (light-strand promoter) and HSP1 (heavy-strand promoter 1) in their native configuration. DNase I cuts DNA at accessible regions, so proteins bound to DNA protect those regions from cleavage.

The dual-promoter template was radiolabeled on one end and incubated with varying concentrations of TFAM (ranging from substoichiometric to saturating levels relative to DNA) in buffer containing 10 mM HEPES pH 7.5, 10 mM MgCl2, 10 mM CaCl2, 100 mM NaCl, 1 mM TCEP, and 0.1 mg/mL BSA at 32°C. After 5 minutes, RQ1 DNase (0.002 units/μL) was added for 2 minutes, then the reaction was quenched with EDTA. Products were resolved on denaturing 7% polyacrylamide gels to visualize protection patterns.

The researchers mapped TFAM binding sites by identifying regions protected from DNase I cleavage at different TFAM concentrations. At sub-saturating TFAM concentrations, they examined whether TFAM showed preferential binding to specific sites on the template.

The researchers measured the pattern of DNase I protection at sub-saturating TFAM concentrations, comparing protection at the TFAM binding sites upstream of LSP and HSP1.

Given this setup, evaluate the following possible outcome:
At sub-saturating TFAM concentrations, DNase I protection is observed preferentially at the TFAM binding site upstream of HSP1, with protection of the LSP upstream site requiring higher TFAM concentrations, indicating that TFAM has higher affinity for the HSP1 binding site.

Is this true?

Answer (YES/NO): NO